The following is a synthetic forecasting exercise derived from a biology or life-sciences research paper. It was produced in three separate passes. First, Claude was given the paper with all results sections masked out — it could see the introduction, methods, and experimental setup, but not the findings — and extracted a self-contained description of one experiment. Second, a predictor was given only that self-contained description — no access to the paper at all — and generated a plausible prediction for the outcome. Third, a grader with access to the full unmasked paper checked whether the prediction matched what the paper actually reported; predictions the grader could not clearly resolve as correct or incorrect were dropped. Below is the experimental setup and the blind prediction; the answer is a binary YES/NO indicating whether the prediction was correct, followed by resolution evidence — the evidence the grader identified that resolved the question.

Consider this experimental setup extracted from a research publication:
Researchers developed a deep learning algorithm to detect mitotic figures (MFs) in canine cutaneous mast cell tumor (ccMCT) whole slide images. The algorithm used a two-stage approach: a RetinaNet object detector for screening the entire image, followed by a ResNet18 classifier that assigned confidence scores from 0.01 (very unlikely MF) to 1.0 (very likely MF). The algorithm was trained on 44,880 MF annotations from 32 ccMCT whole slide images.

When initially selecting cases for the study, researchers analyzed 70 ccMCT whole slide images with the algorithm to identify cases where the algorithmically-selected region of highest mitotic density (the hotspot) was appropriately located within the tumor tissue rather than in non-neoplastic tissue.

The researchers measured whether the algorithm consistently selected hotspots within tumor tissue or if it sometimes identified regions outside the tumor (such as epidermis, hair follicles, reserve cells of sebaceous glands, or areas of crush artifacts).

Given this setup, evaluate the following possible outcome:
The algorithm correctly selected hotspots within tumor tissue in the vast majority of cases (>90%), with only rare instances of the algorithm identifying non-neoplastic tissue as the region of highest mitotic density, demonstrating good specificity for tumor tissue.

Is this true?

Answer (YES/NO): NO